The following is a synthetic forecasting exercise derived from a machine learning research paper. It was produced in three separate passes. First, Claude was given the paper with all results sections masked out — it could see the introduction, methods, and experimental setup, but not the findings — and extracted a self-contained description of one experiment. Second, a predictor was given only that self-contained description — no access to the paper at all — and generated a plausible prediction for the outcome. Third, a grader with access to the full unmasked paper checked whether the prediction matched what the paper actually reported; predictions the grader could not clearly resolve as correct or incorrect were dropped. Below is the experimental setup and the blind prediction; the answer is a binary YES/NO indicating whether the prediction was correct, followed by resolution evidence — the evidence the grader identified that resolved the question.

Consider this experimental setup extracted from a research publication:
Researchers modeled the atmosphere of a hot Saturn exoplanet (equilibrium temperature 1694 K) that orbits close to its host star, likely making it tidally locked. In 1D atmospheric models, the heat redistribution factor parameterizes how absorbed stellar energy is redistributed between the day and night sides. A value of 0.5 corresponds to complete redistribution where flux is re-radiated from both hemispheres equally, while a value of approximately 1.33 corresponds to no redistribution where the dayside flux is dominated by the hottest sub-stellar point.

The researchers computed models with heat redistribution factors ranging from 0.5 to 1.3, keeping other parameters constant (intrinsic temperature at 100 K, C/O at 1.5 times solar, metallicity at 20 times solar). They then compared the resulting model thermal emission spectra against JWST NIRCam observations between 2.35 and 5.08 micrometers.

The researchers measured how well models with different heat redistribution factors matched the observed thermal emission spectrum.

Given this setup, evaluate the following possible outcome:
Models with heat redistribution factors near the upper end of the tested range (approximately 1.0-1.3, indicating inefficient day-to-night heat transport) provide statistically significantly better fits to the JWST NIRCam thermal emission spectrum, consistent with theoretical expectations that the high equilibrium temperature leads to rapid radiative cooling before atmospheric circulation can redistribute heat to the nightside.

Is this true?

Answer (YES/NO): YES